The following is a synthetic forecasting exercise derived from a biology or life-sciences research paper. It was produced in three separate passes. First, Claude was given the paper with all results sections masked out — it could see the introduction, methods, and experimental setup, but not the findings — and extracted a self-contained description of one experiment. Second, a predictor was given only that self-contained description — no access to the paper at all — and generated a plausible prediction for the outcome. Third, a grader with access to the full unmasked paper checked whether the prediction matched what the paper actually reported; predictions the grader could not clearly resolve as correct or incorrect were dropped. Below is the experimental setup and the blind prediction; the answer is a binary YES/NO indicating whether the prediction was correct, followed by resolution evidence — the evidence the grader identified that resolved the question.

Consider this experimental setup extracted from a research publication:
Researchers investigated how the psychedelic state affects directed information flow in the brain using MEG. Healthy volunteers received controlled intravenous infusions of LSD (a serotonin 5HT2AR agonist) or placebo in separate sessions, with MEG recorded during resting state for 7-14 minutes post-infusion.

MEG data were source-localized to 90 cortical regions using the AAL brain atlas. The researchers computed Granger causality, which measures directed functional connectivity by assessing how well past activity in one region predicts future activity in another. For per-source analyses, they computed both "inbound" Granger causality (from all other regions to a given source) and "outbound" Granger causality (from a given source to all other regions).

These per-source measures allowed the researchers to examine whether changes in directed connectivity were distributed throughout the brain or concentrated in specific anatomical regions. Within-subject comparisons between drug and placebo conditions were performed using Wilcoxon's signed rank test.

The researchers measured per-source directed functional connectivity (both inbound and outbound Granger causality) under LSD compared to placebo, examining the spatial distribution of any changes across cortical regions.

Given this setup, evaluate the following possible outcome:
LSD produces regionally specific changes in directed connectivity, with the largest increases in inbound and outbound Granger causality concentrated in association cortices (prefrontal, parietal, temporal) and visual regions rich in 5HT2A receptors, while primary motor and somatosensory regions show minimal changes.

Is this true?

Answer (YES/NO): NO